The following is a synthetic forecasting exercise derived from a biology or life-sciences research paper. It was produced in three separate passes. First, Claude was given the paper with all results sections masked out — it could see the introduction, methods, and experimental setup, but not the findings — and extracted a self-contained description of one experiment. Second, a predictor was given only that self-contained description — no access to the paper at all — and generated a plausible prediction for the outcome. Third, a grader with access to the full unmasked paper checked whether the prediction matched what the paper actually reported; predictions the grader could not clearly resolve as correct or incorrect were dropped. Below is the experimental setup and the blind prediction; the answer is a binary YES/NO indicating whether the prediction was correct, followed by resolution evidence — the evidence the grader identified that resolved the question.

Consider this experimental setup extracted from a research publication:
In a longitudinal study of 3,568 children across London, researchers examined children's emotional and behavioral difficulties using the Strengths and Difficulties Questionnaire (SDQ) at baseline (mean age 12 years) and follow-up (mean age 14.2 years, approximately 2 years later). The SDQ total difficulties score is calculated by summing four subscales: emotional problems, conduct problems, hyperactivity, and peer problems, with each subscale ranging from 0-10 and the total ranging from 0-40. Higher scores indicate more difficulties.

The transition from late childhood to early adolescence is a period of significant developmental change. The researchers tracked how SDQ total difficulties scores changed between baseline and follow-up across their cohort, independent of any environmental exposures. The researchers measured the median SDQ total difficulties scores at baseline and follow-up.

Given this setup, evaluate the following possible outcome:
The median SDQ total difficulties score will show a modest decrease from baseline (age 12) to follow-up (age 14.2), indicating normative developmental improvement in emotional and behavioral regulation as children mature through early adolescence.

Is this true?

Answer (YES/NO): NO